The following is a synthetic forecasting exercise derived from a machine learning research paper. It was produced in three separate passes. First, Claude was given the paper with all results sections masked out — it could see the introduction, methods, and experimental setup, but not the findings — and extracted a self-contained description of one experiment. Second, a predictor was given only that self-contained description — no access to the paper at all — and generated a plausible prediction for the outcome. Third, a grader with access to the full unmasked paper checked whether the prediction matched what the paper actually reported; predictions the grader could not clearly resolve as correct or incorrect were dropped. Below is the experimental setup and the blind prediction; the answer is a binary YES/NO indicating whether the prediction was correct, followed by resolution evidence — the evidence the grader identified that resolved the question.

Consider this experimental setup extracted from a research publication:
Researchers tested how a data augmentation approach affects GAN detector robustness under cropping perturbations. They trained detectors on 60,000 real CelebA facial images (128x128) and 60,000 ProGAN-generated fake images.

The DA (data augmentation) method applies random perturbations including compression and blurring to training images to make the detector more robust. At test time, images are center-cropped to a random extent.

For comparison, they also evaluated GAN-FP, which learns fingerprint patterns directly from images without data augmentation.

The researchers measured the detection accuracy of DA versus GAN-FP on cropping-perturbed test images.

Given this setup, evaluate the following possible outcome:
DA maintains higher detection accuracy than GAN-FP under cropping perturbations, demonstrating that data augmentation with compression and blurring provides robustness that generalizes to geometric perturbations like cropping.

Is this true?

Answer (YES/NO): YES